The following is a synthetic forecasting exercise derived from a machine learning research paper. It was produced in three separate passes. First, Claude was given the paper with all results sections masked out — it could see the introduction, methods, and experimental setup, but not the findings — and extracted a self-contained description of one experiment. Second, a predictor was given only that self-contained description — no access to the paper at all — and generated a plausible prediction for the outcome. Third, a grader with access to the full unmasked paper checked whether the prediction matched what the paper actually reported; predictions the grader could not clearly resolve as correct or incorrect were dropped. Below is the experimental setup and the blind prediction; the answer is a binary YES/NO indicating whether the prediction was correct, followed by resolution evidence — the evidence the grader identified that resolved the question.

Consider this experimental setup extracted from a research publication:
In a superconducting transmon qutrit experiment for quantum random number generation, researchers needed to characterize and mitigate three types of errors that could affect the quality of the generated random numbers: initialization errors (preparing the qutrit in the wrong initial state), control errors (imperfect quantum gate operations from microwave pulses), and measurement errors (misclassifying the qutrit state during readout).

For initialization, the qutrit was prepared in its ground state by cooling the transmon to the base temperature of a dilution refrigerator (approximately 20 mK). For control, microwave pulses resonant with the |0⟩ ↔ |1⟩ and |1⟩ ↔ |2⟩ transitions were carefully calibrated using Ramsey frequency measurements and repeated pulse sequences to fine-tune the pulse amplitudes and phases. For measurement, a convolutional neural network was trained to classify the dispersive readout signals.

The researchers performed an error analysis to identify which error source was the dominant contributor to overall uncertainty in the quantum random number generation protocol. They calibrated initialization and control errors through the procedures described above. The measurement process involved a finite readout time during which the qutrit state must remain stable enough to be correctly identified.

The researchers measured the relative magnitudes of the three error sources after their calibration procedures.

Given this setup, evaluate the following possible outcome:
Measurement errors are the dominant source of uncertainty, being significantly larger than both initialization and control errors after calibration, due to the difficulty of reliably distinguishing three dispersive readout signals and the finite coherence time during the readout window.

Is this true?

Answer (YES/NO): YES